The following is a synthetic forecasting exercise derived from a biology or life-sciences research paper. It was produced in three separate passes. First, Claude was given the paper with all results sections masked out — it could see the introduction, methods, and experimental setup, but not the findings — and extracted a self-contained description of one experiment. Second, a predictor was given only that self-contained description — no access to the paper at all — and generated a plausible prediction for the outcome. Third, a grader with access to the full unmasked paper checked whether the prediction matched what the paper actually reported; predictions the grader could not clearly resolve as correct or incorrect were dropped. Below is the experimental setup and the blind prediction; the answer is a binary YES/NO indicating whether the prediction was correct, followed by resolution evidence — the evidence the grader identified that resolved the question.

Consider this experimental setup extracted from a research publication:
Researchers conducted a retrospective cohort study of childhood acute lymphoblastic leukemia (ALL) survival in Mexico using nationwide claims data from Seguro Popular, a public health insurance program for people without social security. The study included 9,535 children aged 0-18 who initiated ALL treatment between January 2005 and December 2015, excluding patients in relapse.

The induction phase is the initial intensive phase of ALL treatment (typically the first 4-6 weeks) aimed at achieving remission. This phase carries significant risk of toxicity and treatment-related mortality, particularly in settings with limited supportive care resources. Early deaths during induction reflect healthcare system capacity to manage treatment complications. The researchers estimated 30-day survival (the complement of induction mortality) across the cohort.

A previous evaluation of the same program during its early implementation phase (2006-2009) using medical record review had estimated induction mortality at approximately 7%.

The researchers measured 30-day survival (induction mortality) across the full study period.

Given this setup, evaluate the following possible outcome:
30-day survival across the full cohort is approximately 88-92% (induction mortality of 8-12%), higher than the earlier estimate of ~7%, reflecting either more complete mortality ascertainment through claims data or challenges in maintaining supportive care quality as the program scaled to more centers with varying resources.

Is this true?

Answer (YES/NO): NO